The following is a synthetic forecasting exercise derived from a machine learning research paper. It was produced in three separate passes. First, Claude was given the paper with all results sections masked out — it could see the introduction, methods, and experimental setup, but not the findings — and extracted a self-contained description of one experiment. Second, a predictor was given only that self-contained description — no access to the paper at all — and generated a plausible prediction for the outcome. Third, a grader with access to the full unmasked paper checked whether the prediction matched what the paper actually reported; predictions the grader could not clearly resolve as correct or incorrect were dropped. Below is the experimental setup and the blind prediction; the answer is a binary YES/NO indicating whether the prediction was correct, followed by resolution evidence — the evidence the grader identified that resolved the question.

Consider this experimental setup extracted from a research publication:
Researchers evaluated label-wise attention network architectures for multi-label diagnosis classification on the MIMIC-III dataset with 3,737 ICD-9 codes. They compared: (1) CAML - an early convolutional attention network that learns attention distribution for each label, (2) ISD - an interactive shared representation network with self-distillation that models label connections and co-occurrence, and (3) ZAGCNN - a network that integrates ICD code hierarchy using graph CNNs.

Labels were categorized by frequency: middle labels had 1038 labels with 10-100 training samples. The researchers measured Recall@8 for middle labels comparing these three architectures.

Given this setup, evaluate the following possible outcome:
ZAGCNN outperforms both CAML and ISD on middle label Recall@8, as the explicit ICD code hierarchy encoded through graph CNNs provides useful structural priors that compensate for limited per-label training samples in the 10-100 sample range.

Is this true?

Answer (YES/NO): YES